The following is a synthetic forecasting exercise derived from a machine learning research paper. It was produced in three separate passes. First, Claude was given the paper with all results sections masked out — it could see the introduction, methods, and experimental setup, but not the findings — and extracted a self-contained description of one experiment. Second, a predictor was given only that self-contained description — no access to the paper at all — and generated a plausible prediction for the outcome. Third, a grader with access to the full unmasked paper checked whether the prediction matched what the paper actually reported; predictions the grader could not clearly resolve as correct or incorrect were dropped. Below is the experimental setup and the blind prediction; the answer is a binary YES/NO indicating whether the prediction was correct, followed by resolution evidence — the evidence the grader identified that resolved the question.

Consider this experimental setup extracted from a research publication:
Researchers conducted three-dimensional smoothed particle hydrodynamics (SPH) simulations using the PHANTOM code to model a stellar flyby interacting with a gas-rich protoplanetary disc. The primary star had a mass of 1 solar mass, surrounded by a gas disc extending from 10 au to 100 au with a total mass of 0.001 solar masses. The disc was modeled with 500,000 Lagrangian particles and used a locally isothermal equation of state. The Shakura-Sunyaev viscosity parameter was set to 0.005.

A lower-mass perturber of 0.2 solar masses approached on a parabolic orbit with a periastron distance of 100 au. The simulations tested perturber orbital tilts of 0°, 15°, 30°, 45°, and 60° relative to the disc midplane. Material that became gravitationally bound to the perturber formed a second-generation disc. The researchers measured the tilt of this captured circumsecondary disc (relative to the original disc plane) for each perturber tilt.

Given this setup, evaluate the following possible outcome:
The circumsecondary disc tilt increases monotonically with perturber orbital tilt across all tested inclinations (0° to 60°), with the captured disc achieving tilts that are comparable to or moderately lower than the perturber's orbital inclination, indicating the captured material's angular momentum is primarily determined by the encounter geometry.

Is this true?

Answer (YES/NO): NO